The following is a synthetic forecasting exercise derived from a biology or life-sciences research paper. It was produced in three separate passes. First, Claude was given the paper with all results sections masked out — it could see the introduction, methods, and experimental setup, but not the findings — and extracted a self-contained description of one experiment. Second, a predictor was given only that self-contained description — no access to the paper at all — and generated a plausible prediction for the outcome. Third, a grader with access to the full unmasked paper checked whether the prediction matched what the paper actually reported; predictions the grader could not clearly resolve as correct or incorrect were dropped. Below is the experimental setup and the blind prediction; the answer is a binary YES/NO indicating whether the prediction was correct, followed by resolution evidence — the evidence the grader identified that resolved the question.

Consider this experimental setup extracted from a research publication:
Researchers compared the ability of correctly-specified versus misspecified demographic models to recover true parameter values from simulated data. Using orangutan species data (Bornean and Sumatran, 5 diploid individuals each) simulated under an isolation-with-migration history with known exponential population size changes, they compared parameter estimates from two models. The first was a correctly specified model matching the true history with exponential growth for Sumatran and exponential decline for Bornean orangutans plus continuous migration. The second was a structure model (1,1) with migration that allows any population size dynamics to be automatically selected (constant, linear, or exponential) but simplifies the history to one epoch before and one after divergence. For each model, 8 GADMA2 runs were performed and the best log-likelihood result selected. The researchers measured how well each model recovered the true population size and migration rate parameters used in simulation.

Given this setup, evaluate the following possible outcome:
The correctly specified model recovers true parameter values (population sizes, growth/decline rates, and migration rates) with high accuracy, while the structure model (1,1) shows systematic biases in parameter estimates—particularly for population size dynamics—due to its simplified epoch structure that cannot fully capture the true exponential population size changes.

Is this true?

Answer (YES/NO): NO